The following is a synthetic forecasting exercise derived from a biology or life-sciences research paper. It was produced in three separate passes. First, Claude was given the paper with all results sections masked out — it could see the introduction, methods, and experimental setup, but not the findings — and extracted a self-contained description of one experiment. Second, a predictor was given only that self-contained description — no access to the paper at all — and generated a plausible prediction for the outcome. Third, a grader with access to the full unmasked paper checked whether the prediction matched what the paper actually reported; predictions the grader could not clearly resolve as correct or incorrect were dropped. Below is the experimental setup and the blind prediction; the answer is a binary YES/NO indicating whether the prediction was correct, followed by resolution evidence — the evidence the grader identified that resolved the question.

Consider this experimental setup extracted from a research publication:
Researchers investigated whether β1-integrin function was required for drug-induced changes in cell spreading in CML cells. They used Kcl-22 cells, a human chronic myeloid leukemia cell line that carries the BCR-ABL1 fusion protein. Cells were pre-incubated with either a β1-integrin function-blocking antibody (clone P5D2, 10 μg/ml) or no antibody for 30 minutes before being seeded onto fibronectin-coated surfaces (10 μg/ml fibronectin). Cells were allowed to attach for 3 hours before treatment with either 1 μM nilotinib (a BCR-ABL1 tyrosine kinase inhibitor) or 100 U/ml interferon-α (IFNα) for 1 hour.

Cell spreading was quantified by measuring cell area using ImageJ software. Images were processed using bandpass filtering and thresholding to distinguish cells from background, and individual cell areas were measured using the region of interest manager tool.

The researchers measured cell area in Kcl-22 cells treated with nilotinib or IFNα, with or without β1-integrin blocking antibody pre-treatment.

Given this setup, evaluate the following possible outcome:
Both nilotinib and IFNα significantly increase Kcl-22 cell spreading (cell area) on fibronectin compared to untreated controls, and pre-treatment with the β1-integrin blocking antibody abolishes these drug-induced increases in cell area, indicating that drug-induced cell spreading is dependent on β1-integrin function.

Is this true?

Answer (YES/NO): NO